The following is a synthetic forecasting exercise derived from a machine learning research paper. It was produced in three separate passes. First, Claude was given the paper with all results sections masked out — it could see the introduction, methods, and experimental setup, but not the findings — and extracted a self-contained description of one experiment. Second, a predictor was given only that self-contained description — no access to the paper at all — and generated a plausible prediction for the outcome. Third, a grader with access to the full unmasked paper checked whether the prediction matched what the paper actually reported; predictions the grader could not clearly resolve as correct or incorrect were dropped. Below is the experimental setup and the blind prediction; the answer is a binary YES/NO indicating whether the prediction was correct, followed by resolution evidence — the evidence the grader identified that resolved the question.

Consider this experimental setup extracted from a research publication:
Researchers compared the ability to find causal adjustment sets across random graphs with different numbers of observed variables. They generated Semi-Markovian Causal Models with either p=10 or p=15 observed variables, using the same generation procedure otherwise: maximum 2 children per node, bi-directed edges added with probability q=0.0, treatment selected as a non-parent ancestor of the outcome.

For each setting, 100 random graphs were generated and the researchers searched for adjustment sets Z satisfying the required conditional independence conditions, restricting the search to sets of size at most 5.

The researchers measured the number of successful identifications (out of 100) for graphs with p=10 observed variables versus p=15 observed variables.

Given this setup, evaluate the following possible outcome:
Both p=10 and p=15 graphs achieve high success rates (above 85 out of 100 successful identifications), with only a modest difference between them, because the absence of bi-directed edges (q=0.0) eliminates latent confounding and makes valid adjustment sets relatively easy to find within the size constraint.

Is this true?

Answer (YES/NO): NO